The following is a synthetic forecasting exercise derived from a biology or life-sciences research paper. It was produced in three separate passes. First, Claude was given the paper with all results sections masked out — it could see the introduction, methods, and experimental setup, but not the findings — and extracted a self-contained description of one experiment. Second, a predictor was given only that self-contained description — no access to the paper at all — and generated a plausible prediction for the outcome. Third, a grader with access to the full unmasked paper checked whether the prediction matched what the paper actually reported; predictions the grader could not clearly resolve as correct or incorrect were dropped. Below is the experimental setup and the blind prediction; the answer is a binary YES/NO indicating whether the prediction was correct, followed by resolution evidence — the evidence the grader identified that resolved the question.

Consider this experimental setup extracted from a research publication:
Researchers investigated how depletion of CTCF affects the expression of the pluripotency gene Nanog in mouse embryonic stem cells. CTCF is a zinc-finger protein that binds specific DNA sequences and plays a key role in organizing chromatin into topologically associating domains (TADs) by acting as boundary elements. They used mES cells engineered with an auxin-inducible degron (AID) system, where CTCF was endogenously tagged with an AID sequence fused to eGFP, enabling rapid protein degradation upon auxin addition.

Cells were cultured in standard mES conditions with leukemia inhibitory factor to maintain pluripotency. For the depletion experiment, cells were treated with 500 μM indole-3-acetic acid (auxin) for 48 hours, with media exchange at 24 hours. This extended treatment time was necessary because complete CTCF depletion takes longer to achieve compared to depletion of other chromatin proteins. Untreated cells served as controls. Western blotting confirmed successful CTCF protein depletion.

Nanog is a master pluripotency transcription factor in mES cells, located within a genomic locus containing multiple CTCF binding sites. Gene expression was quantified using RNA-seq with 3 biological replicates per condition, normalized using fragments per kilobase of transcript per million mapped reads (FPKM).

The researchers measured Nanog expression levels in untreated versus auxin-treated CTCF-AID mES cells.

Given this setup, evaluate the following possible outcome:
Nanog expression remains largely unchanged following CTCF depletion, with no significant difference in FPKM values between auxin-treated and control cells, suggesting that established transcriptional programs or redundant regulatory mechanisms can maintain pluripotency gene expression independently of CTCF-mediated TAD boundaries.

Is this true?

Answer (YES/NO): YES